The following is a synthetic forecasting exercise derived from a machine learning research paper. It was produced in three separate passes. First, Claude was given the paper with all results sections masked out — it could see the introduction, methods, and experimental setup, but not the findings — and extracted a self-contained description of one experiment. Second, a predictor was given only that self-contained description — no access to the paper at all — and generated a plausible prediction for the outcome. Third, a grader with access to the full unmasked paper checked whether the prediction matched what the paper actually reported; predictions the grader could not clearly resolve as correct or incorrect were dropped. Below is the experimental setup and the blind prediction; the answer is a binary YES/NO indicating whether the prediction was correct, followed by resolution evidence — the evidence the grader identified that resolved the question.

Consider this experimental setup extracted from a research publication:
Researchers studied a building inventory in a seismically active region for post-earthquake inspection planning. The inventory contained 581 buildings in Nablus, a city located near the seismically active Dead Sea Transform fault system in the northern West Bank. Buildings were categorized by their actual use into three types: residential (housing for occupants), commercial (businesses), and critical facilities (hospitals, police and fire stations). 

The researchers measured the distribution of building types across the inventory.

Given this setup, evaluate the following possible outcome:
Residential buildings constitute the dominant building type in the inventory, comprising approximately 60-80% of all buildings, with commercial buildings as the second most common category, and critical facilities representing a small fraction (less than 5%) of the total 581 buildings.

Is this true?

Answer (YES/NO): NO